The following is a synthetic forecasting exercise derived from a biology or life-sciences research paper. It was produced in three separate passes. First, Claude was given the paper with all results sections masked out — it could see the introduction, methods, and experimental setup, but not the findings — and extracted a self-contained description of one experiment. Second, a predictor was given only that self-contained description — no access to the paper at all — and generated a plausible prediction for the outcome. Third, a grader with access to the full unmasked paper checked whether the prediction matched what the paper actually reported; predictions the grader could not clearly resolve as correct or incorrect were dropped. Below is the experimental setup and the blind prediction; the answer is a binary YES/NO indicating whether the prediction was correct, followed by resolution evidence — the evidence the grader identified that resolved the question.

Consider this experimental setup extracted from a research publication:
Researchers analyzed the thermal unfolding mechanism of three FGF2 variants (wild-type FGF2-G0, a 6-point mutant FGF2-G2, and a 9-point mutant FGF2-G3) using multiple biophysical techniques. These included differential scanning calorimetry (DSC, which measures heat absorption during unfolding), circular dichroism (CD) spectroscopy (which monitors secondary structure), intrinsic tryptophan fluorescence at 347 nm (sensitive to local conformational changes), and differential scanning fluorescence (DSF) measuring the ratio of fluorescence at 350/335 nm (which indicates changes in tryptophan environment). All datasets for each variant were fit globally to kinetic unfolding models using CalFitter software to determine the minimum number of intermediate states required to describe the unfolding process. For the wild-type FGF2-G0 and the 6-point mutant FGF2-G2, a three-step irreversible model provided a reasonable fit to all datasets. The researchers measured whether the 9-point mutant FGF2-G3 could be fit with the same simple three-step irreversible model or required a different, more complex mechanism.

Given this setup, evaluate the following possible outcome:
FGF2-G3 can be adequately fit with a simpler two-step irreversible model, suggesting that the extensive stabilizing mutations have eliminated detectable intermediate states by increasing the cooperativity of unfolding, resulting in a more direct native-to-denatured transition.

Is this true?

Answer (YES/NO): NO